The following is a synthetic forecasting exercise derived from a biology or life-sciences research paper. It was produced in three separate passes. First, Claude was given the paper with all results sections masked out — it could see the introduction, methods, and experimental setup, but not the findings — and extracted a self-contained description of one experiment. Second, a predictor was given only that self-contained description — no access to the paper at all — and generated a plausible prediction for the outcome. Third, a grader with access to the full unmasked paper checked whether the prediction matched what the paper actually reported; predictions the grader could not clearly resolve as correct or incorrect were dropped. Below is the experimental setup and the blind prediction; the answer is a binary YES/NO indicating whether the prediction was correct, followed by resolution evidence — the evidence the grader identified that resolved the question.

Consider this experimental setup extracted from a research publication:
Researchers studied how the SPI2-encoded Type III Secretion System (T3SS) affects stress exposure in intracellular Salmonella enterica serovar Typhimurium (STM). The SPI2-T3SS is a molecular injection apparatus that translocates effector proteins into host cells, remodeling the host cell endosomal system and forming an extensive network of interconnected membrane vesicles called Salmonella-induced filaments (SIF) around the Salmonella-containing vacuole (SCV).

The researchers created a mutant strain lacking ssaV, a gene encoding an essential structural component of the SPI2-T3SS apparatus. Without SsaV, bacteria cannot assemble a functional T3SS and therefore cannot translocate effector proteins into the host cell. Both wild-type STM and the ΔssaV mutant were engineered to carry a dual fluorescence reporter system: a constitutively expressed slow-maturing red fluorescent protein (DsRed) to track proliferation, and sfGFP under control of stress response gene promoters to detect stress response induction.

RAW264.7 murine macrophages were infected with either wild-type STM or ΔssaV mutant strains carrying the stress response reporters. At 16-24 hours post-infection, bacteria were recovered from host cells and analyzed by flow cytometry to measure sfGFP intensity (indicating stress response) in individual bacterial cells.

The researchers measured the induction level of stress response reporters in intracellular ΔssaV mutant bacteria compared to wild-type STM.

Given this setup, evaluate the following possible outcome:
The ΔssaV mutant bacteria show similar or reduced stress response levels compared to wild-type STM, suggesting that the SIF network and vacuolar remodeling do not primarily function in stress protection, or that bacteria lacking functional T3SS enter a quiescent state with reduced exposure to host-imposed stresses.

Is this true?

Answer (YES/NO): NO